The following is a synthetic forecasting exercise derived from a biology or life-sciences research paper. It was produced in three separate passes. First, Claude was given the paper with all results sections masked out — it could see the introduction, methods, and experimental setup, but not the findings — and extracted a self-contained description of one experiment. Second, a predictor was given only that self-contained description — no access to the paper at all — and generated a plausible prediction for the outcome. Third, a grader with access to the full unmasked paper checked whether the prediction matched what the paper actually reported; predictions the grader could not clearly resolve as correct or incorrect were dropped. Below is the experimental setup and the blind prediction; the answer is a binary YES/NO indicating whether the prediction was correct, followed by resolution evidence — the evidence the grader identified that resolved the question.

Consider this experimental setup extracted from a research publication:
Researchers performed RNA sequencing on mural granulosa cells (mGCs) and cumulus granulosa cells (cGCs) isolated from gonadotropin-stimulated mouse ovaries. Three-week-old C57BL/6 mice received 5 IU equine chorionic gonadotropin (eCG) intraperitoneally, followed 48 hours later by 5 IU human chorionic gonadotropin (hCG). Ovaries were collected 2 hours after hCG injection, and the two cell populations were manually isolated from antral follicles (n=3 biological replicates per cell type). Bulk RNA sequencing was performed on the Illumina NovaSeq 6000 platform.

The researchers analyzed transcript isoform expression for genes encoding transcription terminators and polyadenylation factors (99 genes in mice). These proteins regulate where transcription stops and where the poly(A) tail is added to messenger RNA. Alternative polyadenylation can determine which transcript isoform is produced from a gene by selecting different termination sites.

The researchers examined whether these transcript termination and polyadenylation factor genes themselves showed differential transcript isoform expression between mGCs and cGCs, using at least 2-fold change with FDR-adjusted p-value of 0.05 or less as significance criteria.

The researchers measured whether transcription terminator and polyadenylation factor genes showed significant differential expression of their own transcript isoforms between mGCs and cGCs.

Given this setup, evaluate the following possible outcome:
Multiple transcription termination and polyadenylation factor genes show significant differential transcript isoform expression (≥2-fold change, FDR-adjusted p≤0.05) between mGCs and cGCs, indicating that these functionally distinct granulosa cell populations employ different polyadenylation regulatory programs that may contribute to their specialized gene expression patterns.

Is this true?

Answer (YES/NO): YES